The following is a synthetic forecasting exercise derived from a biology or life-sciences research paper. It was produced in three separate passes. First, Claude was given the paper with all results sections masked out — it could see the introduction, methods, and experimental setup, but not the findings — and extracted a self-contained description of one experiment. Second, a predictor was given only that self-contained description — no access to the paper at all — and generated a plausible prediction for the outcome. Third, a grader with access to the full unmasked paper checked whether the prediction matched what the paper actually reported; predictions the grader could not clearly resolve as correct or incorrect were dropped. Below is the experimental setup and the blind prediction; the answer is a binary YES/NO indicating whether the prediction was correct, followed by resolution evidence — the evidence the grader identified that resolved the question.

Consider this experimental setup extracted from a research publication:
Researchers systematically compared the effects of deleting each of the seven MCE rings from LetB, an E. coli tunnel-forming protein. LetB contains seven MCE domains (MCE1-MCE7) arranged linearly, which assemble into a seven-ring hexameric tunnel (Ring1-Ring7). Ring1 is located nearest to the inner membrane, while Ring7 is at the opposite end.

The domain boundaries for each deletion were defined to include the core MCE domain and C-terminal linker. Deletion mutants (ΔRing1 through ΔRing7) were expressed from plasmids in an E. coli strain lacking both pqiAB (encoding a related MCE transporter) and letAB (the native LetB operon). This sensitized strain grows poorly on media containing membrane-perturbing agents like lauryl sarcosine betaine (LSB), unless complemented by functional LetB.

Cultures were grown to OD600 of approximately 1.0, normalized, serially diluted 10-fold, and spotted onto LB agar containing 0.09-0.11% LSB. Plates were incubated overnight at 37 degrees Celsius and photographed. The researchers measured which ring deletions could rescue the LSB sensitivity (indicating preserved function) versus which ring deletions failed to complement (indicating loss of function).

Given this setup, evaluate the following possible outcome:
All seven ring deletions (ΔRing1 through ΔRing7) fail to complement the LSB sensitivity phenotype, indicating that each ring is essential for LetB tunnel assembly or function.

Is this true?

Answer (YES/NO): NO